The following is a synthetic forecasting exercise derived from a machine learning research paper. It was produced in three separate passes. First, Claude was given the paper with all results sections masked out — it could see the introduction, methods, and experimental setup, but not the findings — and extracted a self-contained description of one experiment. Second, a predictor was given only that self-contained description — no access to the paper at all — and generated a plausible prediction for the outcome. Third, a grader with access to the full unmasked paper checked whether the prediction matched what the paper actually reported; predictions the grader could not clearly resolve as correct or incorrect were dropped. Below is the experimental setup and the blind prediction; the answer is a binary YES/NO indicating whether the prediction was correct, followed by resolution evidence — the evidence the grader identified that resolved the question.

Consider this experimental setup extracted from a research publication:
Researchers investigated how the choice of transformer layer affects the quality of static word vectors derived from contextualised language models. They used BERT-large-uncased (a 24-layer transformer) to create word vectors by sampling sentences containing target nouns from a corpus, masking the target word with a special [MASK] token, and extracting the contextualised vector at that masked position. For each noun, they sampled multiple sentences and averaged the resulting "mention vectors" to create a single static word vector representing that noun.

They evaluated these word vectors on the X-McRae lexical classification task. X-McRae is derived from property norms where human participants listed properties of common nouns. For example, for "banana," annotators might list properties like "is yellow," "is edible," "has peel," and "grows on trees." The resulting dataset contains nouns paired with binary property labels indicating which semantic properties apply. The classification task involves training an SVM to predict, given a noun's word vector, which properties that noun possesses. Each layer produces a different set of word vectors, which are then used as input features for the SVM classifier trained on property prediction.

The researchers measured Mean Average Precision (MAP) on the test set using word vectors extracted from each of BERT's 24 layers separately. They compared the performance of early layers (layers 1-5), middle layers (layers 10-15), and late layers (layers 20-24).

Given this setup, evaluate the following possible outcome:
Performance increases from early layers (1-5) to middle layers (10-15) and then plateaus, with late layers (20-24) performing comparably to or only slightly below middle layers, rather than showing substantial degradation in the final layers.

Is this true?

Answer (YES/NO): YES